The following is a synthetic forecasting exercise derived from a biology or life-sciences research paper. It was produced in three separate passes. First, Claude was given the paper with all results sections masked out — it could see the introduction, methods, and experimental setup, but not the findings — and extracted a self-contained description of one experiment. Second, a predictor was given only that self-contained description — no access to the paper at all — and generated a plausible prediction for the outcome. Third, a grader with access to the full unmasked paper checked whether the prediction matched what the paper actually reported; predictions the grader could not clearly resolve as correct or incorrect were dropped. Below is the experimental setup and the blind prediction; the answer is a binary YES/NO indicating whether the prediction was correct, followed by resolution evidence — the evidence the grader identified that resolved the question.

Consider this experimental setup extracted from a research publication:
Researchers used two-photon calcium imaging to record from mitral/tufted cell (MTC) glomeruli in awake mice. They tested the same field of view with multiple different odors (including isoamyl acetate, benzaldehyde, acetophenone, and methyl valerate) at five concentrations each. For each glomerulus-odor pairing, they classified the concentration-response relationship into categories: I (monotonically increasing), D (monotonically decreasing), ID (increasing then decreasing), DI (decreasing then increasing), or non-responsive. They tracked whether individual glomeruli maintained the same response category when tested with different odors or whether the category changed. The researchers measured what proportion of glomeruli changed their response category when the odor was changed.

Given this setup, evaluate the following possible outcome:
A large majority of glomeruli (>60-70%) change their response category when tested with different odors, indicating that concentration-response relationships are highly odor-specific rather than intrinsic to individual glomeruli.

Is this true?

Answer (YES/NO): YES